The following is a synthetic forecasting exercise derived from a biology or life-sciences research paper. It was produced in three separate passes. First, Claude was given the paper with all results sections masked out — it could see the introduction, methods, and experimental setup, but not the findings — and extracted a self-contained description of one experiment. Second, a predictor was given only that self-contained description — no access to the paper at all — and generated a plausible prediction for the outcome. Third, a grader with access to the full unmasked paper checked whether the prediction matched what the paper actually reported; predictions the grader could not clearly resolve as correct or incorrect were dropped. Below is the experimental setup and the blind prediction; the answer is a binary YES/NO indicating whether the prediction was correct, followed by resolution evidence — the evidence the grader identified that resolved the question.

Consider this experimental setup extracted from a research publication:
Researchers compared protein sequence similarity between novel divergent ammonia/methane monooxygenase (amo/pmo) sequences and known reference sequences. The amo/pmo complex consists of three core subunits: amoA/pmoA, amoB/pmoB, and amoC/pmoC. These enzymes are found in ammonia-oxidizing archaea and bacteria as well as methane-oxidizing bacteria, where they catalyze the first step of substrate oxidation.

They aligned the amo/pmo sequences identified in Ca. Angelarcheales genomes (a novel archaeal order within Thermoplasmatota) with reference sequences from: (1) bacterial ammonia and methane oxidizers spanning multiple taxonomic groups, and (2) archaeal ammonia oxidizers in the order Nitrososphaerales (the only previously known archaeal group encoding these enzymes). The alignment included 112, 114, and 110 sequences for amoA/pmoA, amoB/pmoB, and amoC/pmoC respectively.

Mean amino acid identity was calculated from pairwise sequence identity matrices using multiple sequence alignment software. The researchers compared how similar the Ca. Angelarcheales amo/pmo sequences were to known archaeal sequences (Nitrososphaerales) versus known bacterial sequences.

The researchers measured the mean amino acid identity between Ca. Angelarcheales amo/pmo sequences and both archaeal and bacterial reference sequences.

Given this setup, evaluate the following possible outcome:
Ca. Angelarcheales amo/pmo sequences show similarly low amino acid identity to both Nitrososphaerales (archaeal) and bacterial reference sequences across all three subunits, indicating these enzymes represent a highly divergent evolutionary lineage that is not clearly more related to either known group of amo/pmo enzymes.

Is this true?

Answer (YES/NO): YES